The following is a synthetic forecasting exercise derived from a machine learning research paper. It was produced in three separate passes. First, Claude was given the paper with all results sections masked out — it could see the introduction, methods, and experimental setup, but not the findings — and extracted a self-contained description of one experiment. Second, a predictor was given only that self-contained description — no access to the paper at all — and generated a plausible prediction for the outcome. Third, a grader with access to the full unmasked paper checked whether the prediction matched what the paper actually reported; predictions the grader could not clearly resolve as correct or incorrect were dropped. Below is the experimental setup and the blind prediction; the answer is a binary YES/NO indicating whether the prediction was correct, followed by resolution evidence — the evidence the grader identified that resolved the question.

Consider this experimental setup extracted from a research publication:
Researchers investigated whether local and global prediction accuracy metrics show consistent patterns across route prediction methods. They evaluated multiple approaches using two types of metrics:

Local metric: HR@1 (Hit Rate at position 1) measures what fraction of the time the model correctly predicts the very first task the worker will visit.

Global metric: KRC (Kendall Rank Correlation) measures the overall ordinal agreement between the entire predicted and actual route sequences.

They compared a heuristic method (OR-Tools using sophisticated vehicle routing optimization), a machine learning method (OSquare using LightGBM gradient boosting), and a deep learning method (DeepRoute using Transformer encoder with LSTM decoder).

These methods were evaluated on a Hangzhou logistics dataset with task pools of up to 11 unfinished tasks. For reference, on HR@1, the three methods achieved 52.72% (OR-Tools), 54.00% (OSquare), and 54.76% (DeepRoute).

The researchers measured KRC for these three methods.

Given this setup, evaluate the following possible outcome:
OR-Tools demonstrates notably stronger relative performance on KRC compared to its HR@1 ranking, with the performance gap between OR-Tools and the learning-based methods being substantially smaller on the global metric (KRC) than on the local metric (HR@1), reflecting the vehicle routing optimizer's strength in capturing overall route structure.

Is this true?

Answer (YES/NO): NO